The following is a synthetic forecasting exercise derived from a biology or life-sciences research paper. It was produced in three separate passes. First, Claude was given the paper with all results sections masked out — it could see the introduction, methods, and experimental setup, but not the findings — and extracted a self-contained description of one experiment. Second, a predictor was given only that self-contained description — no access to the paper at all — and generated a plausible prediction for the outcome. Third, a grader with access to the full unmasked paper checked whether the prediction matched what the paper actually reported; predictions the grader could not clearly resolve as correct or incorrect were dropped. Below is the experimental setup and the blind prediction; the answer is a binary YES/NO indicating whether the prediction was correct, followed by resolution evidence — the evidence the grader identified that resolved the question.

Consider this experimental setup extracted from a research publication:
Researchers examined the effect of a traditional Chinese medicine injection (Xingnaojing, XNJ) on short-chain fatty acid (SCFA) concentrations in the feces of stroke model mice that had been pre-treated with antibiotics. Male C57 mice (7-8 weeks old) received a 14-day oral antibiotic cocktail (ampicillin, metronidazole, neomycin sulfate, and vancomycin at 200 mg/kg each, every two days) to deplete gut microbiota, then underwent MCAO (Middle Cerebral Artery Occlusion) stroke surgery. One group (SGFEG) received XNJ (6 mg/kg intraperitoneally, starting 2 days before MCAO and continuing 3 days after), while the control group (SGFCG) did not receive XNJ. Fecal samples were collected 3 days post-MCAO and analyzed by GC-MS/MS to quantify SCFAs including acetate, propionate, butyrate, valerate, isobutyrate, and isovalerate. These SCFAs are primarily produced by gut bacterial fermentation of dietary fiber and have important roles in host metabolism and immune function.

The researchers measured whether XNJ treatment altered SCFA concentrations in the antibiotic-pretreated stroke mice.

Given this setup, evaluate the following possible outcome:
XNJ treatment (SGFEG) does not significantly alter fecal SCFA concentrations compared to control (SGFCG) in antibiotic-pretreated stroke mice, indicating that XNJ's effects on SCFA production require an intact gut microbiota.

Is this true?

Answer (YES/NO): NO